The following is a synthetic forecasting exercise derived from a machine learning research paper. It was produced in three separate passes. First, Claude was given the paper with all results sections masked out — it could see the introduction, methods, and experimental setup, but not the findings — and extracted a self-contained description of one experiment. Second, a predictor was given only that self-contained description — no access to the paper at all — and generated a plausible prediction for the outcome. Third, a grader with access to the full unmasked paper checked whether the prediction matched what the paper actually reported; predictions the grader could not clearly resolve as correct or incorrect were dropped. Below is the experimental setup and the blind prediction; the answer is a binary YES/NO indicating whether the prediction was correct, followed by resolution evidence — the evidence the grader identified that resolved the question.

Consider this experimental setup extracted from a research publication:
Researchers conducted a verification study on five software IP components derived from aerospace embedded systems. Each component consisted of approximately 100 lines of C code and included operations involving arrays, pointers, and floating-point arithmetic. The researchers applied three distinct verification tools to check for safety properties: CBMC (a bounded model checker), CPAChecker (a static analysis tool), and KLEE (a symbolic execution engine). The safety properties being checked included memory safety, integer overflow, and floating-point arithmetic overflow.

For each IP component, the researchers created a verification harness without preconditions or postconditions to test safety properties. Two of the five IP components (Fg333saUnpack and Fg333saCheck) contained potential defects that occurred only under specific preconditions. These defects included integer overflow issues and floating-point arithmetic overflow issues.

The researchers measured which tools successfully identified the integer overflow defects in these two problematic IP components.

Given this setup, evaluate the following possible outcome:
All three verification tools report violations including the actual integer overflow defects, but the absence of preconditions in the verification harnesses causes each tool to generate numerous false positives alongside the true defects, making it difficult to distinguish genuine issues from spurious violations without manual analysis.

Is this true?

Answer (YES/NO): NO